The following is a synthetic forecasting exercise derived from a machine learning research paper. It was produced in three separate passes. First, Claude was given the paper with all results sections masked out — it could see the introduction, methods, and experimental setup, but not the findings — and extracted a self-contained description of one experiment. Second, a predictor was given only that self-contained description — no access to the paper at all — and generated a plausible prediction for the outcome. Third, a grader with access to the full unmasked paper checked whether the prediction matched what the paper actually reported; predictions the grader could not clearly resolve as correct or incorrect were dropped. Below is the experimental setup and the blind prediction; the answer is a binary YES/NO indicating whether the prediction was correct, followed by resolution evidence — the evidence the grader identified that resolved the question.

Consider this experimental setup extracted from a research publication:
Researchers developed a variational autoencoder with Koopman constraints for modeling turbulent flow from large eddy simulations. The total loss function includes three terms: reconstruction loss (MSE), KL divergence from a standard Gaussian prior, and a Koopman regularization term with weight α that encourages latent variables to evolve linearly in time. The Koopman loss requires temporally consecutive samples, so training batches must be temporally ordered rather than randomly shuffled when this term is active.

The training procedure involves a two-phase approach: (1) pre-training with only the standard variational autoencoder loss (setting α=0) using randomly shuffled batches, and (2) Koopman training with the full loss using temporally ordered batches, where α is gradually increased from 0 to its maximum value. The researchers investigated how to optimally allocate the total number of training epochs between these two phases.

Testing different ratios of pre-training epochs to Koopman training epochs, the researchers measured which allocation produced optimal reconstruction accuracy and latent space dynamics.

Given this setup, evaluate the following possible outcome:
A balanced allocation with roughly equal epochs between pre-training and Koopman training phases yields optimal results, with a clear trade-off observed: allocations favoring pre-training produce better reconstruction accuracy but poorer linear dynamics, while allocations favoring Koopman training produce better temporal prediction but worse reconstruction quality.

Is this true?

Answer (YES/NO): NO